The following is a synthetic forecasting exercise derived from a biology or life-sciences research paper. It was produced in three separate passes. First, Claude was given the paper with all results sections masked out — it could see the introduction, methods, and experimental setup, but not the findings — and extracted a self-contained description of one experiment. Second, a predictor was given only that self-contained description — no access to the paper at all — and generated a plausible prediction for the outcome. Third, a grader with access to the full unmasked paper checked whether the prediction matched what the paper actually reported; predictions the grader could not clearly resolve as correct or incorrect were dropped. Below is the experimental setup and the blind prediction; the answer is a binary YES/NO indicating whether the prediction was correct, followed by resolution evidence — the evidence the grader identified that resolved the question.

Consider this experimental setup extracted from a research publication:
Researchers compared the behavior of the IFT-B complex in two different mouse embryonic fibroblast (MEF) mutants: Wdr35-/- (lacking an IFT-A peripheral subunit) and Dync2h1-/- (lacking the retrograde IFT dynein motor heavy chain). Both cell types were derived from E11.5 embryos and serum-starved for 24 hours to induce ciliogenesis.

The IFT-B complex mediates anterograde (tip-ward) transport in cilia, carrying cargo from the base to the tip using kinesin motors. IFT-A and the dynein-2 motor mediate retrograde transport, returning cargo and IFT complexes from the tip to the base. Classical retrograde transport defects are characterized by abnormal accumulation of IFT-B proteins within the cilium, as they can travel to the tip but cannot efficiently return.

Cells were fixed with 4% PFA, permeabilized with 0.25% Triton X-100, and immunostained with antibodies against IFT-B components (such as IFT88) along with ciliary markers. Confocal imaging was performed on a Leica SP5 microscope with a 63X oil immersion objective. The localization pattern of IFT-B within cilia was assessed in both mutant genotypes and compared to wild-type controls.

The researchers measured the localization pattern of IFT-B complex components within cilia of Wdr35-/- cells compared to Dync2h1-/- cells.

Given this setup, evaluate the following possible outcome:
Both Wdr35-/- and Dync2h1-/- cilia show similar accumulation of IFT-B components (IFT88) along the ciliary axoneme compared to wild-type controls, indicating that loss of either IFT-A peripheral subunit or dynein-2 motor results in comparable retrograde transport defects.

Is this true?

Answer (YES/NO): YES